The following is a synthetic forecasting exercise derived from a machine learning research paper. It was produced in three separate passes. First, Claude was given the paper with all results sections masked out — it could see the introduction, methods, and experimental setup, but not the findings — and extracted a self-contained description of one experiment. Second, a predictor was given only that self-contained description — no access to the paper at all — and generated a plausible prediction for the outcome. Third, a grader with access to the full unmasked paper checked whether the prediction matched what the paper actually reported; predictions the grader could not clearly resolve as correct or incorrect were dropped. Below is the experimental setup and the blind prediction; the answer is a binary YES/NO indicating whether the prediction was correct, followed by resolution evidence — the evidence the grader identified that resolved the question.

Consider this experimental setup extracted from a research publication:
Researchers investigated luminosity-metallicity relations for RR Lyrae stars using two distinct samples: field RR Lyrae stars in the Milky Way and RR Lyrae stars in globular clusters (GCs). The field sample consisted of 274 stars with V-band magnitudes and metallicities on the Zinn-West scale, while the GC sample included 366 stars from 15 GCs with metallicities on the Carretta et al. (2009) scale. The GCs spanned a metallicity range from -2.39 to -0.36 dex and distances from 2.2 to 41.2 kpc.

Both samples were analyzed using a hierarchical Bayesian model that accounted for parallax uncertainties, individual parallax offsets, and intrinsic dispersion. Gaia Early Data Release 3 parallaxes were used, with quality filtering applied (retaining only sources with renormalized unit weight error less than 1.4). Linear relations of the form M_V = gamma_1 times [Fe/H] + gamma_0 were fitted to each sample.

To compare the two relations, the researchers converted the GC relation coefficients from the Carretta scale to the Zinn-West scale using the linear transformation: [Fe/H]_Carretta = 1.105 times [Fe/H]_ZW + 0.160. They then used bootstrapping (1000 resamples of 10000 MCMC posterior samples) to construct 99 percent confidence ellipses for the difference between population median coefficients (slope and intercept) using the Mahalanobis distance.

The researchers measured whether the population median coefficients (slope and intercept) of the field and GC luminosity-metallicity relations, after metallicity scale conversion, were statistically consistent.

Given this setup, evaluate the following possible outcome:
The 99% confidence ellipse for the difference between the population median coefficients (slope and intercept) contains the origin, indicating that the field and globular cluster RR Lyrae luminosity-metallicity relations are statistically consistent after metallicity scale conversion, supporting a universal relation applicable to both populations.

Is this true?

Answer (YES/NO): NO